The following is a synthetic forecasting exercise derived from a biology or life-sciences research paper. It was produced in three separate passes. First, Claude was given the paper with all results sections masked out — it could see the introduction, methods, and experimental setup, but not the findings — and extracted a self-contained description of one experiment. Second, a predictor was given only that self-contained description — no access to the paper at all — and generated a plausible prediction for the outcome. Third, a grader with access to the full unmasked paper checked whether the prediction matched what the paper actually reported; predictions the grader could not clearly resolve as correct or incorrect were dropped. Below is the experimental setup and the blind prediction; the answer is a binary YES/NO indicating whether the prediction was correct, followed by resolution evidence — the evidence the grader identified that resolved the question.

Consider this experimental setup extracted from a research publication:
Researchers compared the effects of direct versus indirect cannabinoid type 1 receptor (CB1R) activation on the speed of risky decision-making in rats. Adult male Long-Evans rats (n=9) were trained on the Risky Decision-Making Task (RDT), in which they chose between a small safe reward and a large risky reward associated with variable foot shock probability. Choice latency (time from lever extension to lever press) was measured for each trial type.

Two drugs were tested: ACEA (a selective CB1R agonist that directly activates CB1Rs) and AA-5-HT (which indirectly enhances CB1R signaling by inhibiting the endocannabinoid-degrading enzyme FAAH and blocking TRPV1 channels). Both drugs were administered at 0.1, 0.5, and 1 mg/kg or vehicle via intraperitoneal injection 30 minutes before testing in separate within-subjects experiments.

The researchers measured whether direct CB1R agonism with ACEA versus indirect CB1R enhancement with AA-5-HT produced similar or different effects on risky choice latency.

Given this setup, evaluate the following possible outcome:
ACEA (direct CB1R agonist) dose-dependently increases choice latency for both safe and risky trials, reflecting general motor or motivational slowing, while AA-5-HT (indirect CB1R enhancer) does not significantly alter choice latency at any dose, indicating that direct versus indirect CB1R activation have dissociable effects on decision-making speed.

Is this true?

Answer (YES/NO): NO